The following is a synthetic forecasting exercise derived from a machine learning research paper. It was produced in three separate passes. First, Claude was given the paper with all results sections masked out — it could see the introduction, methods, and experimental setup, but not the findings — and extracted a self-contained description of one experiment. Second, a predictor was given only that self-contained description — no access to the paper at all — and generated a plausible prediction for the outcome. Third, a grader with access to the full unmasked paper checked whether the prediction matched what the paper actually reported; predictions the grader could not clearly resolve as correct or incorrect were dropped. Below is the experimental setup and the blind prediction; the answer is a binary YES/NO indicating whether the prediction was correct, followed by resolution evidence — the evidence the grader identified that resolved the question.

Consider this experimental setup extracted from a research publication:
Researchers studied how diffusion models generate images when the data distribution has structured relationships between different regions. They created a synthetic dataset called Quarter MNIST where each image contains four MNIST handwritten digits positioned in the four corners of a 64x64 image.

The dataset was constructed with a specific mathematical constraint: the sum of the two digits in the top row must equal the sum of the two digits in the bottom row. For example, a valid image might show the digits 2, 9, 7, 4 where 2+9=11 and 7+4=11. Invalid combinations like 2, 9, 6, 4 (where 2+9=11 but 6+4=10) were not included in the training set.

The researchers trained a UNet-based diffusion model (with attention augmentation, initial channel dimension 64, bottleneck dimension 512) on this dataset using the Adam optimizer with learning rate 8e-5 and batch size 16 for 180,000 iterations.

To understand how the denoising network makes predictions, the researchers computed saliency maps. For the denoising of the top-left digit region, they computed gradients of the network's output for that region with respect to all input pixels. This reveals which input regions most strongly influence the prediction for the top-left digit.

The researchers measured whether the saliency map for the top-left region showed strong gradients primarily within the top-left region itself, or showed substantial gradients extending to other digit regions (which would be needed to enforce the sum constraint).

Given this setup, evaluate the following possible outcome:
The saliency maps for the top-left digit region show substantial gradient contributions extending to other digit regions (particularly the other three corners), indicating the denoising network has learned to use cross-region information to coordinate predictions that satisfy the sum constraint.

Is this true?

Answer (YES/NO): NO